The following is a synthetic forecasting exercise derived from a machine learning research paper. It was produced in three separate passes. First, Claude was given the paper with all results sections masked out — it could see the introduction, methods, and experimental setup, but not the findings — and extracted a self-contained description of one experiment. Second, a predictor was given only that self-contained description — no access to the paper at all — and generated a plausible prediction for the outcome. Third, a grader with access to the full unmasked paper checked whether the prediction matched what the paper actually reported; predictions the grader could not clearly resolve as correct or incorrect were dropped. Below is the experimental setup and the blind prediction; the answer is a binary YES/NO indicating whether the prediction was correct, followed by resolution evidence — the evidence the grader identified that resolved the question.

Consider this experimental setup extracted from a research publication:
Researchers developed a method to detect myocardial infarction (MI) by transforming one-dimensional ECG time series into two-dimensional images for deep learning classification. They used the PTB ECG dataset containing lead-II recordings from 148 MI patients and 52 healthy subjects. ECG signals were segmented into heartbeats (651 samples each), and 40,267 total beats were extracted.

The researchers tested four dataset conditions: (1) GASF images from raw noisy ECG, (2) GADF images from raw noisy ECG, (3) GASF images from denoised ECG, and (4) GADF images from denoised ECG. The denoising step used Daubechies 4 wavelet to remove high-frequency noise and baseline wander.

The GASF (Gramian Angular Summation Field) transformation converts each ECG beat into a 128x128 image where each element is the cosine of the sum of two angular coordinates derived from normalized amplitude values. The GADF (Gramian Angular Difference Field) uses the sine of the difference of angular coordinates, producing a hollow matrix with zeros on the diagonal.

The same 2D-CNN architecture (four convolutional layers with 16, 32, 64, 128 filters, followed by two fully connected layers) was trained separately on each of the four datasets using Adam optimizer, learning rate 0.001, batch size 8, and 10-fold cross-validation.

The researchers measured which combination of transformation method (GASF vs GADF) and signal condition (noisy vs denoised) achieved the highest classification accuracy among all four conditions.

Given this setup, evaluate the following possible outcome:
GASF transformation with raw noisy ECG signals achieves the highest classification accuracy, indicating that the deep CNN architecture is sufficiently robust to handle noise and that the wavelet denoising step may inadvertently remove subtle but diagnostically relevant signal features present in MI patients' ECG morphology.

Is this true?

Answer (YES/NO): NO